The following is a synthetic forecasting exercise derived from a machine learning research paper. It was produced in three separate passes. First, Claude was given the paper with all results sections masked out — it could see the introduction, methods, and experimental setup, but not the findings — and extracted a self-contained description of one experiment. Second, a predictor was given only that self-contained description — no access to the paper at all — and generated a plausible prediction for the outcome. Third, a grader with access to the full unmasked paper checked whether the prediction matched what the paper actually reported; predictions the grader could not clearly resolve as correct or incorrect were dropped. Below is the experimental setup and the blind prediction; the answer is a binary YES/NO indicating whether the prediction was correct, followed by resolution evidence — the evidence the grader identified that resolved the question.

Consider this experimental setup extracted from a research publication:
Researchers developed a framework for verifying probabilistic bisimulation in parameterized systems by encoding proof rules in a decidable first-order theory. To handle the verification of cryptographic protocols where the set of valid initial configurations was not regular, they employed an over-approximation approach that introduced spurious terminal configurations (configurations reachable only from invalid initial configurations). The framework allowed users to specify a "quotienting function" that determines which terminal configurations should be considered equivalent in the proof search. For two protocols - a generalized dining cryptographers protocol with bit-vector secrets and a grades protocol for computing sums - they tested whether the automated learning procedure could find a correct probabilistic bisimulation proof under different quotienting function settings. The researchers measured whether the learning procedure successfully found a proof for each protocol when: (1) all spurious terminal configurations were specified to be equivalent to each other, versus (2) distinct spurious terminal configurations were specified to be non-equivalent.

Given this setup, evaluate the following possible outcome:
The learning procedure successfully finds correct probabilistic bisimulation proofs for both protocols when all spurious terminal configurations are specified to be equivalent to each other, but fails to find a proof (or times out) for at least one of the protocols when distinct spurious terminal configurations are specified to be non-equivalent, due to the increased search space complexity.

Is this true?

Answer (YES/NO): NO